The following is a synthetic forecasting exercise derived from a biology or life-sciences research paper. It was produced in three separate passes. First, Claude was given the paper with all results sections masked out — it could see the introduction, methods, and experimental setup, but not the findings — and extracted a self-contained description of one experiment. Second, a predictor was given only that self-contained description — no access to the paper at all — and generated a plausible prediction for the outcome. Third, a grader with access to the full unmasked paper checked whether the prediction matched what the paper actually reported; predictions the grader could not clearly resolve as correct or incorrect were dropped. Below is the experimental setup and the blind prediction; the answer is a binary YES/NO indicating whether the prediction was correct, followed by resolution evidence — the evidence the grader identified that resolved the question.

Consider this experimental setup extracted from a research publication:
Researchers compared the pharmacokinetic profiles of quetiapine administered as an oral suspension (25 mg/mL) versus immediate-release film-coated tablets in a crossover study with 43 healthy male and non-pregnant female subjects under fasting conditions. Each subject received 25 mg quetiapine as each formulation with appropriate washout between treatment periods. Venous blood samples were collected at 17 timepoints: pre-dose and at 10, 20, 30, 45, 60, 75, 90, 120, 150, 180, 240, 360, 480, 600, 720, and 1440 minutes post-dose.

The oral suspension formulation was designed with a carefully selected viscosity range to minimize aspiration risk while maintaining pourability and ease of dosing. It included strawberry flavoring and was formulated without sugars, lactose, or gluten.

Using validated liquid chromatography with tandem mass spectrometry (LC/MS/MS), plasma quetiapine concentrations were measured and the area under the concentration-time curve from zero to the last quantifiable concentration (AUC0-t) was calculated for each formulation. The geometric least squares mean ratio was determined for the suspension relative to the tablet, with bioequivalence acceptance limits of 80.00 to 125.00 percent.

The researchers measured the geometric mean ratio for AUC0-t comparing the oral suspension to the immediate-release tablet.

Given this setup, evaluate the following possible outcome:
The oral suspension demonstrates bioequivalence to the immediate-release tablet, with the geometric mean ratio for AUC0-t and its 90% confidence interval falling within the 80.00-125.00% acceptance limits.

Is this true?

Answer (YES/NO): YES